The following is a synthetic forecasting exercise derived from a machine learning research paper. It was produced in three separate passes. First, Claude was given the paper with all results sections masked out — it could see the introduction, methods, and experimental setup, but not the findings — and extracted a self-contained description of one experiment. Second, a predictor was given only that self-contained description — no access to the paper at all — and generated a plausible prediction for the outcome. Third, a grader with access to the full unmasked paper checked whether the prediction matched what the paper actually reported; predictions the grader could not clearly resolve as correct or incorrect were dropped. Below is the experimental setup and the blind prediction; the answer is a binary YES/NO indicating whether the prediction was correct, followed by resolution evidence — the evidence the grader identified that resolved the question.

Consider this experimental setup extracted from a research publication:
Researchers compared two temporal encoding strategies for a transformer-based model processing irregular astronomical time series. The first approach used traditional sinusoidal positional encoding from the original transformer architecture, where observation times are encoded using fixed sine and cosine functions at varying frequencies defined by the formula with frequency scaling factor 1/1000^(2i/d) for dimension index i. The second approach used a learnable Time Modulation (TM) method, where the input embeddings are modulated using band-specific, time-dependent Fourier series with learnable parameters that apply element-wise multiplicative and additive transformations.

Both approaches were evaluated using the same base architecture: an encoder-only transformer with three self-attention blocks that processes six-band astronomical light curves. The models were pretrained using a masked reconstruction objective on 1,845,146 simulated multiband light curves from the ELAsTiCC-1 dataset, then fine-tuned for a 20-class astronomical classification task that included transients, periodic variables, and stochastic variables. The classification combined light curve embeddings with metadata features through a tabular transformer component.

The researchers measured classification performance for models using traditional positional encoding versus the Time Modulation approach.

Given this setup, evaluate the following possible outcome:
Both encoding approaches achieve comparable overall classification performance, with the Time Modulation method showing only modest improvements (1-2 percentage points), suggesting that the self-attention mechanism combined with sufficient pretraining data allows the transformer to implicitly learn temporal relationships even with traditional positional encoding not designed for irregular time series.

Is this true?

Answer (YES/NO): YES